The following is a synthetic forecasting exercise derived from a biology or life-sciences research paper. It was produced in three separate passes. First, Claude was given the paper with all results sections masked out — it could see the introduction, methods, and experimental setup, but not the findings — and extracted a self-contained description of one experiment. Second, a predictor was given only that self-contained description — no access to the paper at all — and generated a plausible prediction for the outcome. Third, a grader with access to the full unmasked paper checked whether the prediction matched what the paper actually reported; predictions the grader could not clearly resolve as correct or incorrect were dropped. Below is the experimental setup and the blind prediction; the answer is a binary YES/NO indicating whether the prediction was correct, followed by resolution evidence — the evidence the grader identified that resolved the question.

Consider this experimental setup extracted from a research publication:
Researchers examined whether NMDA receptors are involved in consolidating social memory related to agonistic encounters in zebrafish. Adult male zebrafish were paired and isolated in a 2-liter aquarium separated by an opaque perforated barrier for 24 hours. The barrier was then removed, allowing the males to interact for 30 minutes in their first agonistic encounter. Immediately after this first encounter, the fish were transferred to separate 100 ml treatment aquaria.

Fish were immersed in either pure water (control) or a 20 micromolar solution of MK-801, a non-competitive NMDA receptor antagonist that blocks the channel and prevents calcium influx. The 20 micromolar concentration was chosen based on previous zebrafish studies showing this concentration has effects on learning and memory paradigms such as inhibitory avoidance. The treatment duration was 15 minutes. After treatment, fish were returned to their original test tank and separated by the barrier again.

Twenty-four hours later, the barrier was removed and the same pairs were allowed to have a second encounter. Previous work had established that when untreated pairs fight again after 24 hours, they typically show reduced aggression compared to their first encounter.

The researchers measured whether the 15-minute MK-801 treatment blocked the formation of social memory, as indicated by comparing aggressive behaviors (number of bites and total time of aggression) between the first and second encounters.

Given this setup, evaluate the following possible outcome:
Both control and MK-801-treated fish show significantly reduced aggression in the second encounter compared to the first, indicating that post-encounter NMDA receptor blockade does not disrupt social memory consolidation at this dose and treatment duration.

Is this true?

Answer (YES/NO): YES